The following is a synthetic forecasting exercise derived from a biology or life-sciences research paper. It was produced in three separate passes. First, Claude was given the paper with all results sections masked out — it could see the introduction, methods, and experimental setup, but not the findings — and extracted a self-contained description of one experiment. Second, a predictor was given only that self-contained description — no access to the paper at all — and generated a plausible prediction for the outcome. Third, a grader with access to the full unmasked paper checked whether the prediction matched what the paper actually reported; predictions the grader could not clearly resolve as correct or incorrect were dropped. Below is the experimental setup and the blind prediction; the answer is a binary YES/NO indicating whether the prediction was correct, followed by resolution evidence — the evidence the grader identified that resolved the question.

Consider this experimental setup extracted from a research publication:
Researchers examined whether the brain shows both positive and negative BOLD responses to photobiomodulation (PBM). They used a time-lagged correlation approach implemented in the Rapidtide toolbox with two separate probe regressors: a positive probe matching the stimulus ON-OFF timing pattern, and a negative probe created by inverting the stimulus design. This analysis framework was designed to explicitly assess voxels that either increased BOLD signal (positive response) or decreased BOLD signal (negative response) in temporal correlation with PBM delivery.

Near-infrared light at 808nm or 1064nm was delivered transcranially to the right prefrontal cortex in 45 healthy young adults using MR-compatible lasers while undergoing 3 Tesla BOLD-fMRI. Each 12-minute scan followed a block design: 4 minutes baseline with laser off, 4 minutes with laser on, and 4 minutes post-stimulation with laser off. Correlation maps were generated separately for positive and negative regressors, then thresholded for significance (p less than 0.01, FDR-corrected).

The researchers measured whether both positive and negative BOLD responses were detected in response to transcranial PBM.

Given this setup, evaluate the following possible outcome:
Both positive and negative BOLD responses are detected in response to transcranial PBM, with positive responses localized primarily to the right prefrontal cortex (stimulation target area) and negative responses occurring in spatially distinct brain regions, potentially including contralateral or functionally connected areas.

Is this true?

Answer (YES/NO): NO